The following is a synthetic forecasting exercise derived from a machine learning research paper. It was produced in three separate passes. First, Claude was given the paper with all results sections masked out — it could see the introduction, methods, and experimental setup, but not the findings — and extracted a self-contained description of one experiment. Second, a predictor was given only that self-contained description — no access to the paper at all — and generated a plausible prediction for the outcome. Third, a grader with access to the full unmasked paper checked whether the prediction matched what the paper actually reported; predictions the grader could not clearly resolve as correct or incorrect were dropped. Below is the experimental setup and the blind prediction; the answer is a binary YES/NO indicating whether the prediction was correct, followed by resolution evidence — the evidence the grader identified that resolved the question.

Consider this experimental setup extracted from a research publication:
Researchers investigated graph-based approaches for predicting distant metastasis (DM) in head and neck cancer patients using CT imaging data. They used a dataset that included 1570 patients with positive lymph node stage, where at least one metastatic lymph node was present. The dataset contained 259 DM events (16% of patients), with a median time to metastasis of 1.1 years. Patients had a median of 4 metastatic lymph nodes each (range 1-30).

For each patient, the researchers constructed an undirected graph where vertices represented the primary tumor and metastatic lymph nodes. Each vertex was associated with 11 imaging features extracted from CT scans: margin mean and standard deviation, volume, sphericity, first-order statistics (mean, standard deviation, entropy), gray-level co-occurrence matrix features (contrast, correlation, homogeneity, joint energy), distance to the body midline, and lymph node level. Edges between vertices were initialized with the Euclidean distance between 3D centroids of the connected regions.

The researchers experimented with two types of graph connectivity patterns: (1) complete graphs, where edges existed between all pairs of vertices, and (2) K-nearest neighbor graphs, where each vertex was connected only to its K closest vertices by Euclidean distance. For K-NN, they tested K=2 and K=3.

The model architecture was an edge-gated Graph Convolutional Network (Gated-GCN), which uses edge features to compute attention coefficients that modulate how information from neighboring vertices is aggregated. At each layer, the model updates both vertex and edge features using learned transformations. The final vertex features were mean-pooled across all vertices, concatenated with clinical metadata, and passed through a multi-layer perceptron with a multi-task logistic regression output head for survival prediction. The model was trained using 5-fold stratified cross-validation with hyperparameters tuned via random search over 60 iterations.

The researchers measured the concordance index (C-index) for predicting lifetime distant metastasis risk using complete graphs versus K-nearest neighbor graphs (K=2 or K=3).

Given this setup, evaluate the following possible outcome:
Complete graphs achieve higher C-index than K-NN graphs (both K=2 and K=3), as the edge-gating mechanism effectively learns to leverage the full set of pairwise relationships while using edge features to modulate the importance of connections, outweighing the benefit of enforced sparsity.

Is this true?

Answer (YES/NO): YES